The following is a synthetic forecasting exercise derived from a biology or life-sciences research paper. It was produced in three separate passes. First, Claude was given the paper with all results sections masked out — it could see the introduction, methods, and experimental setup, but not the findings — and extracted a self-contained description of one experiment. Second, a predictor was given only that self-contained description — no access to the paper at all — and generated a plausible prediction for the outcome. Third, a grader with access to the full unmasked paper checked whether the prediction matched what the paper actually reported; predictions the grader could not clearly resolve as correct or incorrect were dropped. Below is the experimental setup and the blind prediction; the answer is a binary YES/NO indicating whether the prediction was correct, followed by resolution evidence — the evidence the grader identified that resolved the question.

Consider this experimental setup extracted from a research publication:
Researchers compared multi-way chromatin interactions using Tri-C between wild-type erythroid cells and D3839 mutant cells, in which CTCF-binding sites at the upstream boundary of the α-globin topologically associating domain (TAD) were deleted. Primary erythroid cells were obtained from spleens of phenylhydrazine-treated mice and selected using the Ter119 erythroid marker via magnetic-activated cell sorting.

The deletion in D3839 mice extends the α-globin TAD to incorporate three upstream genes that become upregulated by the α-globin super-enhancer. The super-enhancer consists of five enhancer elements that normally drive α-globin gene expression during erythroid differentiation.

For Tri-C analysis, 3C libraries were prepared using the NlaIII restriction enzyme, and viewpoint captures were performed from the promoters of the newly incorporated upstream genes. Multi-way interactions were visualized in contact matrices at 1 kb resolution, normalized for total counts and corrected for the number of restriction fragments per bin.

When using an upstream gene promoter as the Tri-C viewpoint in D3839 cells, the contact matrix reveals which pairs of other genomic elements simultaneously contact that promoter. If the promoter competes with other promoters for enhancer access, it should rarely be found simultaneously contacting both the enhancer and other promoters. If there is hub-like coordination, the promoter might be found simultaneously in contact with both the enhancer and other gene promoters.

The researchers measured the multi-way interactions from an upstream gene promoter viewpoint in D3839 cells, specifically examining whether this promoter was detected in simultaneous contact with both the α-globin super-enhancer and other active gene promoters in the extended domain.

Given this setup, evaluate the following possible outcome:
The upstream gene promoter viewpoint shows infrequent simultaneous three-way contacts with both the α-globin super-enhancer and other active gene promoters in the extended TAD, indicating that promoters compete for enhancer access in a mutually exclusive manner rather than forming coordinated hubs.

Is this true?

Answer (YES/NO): NO